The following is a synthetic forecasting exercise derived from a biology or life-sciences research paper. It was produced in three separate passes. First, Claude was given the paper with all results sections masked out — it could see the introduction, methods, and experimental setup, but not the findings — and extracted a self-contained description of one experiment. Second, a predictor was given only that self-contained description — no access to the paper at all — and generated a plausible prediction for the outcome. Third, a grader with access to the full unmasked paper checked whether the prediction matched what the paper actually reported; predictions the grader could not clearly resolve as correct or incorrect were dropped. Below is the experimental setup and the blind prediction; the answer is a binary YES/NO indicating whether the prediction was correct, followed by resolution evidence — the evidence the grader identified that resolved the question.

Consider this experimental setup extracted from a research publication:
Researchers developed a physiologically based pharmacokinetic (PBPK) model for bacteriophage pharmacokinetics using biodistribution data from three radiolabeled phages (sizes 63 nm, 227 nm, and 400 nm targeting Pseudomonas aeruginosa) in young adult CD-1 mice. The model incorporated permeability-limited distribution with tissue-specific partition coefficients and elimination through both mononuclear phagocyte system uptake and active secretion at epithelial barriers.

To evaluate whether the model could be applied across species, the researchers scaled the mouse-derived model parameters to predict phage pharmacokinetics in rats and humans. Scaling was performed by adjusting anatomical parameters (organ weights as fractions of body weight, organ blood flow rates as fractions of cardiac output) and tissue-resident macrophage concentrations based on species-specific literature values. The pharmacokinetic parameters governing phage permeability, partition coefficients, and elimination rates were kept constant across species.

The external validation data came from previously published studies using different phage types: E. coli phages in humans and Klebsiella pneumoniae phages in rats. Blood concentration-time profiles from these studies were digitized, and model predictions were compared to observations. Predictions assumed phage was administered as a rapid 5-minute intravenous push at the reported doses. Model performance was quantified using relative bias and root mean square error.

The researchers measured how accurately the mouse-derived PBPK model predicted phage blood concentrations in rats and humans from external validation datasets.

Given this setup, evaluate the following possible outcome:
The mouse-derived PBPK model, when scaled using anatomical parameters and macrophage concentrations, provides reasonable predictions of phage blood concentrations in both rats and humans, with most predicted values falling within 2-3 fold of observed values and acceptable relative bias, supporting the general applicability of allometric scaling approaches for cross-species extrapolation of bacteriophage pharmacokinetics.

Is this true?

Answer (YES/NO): NO